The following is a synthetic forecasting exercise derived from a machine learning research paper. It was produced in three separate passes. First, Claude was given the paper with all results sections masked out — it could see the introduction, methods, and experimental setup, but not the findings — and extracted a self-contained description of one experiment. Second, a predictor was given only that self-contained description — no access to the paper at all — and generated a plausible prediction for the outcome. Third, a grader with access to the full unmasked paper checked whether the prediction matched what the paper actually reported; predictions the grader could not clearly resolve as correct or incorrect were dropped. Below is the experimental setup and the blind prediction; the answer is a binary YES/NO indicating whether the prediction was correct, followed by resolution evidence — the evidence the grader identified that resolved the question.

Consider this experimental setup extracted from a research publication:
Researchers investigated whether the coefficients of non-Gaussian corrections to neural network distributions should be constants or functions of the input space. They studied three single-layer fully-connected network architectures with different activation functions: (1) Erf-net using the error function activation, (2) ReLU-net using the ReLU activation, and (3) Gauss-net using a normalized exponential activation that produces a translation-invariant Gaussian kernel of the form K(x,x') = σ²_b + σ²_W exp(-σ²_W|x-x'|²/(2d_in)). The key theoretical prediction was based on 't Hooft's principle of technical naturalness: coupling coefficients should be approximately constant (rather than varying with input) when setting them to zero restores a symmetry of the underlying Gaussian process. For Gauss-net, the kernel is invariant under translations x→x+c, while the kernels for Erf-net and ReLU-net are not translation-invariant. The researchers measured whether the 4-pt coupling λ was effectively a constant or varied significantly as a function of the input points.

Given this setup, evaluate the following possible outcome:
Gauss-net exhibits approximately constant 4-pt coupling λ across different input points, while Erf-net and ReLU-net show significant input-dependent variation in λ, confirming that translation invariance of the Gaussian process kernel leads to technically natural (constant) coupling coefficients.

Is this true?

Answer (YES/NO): NO